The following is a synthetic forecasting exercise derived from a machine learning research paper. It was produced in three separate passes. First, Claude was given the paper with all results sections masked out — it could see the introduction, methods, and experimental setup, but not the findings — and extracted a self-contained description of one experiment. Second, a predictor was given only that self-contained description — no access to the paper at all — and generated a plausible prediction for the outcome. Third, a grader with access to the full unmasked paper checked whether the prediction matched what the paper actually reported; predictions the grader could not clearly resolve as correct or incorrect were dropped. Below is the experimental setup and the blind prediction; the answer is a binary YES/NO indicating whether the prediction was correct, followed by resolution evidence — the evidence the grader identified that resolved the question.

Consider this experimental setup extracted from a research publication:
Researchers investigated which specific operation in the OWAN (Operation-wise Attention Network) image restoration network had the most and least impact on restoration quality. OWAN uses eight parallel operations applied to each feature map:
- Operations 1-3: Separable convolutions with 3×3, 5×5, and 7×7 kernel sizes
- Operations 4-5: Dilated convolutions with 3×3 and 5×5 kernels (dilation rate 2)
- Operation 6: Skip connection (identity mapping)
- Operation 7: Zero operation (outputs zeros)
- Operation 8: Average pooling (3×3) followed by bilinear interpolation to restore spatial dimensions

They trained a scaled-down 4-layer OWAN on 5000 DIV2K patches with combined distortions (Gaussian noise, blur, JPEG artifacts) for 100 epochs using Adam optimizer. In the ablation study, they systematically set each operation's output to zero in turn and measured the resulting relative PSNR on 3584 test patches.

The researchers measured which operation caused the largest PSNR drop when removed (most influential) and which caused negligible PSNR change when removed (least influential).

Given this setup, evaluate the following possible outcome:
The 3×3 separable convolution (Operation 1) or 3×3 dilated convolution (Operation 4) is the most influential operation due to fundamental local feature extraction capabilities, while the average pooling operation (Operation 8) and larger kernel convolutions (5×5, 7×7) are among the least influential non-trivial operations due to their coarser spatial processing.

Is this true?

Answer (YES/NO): NO